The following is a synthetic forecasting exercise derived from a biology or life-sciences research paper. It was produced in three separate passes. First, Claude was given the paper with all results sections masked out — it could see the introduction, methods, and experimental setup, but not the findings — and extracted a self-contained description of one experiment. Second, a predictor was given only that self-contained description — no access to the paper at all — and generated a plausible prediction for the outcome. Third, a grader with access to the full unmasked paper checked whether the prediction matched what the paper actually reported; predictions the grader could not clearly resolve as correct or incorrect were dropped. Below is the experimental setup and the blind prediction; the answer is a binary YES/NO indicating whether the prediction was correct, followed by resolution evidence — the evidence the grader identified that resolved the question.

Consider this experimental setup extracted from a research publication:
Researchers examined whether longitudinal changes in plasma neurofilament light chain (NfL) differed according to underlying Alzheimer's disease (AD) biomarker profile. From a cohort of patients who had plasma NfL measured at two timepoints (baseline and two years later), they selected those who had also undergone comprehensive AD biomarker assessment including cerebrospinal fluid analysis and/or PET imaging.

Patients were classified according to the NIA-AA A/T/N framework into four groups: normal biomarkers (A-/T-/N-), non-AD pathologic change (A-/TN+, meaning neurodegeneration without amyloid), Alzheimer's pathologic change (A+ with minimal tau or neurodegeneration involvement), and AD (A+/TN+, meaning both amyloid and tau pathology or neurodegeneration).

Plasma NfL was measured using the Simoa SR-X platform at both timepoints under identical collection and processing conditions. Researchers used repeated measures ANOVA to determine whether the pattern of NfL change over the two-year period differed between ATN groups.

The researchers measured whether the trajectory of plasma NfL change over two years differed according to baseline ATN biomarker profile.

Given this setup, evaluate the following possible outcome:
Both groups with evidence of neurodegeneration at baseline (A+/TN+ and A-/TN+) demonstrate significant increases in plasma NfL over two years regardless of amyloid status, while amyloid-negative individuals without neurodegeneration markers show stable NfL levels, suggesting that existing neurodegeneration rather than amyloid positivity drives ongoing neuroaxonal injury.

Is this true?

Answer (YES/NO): NO